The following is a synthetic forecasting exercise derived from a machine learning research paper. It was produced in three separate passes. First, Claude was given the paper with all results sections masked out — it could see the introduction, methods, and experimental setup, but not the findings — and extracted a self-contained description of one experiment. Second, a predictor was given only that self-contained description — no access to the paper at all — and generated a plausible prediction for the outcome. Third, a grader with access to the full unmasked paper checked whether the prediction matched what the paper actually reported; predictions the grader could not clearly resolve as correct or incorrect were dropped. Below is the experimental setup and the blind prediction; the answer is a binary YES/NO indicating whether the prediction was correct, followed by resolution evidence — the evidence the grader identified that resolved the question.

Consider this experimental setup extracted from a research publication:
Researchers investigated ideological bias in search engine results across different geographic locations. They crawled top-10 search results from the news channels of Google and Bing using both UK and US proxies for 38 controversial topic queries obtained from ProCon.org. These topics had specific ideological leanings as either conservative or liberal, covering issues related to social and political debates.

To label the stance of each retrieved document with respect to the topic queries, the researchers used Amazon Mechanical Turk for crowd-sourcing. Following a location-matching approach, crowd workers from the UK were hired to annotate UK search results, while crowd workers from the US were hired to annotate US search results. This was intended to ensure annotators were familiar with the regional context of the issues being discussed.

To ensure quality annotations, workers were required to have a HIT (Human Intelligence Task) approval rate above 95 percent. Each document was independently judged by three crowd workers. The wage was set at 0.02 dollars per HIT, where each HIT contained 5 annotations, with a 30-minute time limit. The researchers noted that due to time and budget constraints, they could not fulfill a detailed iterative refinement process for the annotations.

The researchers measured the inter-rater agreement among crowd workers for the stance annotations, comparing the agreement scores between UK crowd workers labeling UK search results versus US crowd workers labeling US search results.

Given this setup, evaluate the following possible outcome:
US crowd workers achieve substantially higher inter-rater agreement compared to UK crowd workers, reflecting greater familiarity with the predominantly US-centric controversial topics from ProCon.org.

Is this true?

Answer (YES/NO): NO